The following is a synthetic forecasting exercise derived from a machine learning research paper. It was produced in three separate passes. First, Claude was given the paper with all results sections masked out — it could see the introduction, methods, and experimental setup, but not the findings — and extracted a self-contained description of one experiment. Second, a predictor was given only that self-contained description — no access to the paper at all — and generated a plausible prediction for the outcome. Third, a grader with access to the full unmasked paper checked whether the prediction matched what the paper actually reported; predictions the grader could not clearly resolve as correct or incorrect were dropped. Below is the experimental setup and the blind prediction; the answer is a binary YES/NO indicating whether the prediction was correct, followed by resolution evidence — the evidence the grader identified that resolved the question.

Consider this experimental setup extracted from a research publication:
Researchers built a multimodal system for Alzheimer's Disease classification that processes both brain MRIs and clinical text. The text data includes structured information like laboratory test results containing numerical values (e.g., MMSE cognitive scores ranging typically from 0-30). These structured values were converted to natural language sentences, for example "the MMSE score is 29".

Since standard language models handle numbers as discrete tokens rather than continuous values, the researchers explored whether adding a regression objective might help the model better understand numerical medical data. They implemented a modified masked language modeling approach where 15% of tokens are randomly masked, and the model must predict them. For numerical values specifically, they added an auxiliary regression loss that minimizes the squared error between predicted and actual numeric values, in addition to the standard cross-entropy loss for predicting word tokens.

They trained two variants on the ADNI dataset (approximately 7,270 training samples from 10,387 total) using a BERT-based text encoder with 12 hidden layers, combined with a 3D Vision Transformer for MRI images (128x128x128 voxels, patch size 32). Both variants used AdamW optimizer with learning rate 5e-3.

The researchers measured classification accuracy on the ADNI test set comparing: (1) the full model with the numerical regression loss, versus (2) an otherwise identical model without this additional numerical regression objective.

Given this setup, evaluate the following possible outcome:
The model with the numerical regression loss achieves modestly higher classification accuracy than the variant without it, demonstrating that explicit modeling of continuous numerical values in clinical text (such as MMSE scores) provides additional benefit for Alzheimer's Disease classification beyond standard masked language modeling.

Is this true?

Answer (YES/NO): YES